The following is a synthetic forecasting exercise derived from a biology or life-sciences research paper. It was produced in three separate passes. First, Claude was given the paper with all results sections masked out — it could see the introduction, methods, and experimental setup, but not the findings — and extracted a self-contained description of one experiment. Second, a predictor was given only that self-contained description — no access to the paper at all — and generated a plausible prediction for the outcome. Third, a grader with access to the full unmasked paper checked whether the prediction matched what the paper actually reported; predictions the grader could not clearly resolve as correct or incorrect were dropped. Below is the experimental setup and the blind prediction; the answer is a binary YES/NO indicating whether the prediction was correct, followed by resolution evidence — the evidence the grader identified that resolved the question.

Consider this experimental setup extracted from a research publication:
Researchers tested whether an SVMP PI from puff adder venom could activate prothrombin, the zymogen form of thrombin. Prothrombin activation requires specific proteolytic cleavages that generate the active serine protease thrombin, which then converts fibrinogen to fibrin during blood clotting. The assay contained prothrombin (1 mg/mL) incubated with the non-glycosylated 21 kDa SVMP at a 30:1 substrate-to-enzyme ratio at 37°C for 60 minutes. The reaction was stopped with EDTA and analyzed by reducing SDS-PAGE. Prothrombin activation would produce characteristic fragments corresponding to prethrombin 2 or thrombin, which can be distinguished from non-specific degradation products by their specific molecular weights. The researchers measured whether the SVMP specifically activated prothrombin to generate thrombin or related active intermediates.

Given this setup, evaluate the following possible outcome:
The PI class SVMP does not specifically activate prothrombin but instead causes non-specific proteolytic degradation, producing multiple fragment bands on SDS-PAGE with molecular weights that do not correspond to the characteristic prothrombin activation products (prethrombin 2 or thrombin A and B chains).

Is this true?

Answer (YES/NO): YES